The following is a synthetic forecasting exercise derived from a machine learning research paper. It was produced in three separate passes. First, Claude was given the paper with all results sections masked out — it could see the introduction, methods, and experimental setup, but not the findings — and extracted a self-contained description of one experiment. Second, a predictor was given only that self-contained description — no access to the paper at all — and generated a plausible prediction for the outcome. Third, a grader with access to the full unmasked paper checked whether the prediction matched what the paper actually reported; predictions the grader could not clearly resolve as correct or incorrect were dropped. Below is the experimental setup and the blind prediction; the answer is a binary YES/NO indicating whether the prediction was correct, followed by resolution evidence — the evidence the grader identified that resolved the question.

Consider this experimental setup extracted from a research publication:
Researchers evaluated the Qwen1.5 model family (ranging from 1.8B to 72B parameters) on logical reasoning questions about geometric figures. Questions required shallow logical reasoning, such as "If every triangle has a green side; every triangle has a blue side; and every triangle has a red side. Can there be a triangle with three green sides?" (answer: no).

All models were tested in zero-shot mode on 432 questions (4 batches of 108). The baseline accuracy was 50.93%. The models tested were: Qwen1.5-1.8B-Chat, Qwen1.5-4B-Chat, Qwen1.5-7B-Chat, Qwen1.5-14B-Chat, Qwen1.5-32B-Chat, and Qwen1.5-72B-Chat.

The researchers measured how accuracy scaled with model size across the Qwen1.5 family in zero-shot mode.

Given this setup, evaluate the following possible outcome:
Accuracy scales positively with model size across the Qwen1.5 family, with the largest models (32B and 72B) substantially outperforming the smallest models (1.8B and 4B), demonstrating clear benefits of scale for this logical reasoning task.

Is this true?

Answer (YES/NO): NO